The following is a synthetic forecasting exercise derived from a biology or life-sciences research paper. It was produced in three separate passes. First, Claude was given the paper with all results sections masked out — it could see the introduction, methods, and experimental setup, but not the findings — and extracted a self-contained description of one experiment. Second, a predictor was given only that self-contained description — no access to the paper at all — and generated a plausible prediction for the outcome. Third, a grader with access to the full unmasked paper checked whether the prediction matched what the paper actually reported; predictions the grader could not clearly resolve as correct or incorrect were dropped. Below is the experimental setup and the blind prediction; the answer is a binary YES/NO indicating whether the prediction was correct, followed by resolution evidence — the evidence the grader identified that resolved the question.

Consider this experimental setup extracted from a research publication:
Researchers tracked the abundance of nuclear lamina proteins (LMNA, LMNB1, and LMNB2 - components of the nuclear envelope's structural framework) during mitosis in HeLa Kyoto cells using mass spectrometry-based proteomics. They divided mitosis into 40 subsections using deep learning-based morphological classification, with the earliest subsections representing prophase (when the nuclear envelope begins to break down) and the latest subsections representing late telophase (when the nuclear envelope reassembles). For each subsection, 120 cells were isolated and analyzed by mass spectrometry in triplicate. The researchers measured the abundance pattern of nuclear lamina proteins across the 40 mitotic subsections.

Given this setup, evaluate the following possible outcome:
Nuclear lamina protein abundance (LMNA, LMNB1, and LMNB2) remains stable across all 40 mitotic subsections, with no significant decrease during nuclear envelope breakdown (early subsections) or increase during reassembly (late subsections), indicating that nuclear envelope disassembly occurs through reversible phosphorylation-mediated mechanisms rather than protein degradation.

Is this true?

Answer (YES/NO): NO